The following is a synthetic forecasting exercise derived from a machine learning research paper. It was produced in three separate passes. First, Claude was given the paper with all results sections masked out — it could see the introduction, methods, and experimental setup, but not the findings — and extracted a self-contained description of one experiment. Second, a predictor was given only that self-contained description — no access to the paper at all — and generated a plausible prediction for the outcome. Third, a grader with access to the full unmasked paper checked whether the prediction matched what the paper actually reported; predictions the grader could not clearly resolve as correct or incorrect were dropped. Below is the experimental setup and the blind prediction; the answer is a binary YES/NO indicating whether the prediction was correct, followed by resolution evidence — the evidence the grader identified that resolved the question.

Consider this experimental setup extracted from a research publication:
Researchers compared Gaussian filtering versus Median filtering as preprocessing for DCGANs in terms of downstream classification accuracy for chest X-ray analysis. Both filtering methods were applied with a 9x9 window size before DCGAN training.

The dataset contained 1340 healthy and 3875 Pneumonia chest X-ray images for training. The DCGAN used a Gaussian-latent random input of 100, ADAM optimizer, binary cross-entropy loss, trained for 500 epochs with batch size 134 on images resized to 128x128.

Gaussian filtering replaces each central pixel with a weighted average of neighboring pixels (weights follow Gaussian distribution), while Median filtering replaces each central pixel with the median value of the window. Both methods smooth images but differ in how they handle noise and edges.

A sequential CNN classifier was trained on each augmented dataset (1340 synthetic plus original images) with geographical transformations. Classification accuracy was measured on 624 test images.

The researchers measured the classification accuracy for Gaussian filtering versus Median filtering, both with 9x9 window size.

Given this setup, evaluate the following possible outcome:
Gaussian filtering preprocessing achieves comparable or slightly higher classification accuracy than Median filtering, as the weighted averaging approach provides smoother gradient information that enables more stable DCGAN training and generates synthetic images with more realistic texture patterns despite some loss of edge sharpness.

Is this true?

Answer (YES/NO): YES